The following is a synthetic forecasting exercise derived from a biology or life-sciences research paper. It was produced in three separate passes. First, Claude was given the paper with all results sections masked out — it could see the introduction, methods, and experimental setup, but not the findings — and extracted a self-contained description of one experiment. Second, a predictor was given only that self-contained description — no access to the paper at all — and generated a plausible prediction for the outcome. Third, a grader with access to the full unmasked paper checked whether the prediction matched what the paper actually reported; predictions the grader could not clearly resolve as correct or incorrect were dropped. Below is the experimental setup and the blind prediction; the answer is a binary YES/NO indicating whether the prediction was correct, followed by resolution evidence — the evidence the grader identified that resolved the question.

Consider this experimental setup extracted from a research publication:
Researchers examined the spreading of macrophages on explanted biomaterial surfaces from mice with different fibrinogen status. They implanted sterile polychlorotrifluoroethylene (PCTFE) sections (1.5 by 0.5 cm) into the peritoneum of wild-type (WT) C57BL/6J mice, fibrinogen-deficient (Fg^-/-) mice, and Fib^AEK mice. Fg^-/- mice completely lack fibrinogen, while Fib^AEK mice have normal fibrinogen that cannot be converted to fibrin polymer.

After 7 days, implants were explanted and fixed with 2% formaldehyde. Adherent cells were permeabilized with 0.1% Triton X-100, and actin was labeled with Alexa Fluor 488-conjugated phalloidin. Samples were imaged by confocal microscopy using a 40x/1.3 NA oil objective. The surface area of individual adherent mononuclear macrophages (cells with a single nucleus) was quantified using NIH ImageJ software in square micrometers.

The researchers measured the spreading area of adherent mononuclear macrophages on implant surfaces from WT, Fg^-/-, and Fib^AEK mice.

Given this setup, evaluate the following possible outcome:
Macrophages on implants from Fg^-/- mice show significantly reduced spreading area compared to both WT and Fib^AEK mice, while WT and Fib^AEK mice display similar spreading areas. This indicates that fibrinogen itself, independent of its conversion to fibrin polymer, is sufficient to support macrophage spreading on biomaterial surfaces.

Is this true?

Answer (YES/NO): NO